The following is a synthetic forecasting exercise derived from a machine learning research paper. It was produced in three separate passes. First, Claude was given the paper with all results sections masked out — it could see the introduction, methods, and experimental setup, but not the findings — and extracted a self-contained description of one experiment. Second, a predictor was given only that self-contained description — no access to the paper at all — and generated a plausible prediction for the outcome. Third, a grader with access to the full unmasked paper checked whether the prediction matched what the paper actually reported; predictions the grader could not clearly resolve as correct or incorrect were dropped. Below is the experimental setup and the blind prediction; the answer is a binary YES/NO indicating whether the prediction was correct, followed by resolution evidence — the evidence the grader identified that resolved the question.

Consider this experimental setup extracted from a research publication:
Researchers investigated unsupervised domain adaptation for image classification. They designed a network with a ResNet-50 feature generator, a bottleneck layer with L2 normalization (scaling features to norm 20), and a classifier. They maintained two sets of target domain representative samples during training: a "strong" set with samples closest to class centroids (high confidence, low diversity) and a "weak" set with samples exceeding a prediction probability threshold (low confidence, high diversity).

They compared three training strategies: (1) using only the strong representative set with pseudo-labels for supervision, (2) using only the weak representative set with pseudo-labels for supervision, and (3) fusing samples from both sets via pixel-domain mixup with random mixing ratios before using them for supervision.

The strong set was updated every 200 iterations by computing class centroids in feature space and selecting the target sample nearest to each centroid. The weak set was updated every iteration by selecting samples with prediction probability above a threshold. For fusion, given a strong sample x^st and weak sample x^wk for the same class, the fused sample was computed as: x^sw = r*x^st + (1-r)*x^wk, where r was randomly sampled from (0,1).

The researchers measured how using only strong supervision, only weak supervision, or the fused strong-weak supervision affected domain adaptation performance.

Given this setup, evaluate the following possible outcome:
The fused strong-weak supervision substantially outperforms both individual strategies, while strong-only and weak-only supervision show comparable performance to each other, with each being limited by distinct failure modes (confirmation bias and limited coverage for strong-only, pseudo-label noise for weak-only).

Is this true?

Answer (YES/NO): NO